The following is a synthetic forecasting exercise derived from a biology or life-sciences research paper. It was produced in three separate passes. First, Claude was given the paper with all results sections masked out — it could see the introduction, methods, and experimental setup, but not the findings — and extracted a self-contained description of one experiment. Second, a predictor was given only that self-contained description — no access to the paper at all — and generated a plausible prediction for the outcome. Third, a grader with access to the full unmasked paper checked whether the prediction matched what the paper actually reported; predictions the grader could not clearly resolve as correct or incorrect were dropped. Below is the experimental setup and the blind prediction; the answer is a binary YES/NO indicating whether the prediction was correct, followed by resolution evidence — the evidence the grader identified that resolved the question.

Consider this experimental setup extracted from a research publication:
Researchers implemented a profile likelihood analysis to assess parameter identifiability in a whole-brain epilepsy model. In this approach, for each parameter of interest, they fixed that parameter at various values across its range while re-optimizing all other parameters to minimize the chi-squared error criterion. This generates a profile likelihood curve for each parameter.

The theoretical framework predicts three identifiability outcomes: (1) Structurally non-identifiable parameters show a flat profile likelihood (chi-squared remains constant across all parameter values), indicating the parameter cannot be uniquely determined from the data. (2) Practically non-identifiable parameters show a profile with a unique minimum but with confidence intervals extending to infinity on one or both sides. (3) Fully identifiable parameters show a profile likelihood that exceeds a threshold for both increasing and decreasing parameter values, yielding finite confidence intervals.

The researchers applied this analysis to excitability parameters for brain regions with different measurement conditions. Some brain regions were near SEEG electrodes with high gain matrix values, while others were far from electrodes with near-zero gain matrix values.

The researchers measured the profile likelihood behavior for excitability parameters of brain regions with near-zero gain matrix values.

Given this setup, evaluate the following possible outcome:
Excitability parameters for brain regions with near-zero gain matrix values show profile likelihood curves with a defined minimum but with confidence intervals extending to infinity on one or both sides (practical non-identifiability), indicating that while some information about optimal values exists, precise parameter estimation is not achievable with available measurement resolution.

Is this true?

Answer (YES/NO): NO